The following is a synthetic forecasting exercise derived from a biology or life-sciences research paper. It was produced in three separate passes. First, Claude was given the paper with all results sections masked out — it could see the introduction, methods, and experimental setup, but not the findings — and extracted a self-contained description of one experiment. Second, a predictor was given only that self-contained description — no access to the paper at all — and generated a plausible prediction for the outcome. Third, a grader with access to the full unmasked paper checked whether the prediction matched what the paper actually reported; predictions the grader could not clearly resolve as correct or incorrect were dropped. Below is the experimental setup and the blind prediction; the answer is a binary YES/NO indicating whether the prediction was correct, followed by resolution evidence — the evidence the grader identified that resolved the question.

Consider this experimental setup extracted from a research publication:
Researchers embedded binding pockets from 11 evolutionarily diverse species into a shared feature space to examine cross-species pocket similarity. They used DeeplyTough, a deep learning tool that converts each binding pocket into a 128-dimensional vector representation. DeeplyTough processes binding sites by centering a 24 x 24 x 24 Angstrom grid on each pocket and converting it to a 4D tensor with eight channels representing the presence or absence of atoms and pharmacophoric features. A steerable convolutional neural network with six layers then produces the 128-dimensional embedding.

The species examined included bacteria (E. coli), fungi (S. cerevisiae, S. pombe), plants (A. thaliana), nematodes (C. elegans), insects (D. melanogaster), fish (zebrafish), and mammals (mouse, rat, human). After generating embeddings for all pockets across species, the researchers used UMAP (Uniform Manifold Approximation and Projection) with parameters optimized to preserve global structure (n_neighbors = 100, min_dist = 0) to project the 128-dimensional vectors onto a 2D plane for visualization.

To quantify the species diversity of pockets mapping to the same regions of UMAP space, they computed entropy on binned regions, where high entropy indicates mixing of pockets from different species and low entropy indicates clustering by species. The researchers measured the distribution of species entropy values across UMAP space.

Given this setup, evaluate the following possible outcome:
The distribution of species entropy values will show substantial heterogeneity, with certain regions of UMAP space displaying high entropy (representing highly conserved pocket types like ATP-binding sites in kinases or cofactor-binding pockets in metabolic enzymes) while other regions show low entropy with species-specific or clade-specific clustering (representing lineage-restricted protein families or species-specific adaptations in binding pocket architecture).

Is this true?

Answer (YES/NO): NO